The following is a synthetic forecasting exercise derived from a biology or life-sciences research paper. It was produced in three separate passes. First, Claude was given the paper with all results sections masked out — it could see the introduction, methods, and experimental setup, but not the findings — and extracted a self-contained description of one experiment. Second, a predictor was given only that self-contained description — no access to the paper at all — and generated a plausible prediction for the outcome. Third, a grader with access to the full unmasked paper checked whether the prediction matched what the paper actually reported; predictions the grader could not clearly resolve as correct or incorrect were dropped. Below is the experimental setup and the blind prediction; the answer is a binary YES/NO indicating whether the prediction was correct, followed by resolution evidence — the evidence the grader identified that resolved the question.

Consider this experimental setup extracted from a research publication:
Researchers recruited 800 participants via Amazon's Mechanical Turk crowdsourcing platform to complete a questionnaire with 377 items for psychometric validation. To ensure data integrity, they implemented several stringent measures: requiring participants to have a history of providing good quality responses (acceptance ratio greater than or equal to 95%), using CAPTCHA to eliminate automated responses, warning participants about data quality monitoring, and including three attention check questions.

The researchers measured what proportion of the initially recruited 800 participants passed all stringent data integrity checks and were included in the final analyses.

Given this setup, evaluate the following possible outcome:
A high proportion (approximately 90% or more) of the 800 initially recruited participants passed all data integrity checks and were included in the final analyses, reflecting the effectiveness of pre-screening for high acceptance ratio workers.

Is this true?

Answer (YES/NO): NO